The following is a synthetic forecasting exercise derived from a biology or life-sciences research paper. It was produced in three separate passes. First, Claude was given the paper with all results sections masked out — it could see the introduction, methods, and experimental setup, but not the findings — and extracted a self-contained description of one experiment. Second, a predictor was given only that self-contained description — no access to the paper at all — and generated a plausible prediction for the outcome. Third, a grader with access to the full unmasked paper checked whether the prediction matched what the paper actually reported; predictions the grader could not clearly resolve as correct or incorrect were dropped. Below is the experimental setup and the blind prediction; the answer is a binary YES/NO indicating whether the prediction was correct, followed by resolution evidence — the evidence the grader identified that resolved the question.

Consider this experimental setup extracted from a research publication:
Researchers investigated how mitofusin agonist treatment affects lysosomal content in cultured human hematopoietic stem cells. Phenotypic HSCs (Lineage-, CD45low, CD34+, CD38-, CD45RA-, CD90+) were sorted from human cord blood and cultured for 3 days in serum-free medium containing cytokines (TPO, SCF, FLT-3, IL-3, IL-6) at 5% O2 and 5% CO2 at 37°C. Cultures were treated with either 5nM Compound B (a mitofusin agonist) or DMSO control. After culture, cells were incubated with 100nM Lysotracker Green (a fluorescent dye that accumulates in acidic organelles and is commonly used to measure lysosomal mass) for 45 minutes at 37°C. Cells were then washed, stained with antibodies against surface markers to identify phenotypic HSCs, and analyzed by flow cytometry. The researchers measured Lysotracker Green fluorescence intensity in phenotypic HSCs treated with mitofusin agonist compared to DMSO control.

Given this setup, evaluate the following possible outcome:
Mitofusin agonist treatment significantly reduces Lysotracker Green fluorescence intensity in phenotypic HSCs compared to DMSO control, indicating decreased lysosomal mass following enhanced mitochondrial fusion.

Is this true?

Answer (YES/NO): NO